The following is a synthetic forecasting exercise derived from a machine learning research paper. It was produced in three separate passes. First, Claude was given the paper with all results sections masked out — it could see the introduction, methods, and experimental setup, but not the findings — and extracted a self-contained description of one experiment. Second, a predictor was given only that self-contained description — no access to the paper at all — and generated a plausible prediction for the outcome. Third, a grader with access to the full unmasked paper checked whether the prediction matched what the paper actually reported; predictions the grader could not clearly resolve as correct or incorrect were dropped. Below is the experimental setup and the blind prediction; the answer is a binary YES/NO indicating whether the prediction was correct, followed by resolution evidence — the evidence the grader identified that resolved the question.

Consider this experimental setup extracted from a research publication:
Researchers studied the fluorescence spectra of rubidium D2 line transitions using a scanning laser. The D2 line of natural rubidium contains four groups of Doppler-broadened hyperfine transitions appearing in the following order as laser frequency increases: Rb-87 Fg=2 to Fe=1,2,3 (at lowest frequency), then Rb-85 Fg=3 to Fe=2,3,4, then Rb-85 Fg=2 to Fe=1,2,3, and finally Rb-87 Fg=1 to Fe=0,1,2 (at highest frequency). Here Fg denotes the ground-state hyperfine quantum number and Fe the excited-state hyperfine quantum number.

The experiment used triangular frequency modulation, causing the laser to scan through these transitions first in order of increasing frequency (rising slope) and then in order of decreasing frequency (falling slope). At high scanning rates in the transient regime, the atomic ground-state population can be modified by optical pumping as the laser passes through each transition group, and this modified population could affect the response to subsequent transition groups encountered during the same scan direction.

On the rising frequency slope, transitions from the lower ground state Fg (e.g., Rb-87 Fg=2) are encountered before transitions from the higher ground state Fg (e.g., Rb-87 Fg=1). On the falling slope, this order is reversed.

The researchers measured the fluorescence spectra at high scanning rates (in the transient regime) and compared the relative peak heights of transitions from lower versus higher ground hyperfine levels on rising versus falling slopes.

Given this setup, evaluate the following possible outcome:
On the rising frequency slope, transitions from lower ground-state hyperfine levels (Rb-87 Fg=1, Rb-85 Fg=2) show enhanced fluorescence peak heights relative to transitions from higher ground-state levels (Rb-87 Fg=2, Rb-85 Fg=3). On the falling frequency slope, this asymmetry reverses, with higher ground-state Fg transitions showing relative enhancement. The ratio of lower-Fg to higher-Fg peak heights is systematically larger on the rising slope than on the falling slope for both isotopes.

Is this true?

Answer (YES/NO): NO